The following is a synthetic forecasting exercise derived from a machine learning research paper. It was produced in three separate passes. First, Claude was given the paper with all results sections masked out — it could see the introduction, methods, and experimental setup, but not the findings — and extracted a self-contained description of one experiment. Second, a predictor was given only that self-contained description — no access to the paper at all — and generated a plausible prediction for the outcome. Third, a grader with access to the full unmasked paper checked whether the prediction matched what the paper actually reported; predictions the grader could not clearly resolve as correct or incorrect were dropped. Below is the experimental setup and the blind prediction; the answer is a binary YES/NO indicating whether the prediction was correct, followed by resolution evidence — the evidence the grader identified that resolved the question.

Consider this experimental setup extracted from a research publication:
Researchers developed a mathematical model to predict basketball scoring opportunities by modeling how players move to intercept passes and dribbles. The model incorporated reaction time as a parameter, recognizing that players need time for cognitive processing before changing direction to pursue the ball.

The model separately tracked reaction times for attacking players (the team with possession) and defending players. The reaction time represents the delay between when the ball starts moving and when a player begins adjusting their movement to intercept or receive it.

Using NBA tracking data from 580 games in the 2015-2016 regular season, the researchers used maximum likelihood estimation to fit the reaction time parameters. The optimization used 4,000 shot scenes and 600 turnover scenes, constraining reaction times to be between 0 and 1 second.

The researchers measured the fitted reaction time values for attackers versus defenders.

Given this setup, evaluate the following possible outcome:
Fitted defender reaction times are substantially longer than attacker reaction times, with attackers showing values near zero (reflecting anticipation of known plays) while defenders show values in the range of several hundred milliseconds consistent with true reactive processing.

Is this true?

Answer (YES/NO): NO